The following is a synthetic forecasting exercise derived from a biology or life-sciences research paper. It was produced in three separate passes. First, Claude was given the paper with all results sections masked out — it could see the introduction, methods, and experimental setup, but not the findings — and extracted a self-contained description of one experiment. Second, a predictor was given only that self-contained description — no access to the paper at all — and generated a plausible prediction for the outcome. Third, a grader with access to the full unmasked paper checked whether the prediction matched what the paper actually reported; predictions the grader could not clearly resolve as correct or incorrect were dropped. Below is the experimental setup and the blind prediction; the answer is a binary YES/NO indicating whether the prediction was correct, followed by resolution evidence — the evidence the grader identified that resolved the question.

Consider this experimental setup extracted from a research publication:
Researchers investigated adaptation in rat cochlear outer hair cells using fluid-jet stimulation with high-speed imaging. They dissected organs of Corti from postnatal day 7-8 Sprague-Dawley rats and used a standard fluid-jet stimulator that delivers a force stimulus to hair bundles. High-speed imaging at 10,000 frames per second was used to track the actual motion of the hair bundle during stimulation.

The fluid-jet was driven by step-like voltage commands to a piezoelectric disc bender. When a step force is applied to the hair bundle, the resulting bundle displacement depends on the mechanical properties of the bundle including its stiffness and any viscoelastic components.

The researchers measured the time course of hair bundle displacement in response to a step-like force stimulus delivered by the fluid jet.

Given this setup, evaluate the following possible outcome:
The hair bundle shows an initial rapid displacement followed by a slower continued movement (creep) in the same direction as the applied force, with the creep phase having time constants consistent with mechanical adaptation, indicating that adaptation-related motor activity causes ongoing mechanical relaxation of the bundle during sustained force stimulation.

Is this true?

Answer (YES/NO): NO